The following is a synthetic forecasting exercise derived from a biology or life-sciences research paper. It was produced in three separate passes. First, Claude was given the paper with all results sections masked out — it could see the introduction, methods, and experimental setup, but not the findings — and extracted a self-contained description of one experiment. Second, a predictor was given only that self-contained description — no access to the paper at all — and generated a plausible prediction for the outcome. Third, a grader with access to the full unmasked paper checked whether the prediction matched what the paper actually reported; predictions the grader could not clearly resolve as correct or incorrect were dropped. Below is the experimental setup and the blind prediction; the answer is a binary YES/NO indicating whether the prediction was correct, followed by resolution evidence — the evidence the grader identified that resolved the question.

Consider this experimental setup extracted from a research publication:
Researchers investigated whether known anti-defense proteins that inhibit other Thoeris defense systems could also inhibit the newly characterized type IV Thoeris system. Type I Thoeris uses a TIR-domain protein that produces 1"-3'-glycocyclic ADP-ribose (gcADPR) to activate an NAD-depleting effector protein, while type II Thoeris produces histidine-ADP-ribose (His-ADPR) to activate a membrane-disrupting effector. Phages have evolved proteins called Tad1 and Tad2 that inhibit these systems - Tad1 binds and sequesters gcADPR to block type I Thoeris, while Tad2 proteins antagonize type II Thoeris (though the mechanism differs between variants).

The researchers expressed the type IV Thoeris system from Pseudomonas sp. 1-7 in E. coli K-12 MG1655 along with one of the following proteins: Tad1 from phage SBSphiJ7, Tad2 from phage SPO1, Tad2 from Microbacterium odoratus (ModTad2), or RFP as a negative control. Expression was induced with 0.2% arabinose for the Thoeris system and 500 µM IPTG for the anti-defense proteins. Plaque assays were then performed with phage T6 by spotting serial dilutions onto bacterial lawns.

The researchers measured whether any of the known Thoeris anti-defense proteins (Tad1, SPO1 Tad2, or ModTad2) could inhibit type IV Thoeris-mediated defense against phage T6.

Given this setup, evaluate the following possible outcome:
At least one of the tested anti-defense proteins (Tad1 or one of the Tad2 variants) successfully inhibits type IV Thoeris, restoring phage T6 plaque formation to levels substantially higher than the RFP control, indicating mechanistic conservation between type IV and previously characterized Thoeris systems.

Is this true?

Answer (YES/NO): NO